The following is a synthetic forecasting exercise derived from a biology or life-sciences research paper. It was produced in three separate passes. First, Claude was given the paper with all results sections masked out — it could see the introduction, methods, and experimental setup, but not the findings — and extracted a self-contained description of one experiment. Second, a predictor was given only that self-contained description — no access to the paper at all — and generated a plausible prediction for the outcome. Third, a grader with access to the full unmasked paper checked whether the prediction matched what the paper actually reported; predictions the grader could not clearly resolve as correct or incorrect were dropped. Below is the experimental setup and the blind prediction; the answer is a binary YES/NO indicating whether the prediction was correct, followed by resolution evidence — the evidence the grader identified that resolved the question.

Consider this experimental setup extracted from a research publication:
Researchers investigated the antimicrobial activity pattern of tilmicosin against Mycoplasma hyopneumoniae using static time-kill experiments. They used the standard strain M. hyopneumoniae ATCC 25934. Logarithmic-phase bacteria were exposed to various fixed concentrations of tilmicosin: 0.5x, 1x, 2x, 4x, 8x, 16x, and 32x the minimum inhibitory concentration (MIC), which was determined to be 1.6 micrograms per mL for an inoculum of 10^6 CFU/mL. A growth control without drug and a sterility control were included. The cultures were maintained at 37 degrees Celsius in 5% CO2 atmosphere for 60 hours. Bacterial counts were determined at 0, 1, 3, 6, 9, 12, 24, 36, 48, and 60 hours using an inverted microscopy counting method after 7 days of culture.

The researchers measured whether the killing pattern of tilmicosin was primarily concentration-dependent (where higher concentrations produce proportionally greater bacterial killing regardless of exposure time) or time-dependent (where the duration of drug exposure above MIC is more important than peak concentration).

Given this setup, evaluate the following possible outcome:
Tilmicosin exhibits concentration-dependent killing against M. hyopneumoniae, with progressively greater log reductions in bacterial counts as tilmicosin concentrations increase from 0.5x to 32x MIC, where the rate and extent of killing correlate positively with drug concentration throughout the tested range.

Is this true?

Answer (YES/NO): YES